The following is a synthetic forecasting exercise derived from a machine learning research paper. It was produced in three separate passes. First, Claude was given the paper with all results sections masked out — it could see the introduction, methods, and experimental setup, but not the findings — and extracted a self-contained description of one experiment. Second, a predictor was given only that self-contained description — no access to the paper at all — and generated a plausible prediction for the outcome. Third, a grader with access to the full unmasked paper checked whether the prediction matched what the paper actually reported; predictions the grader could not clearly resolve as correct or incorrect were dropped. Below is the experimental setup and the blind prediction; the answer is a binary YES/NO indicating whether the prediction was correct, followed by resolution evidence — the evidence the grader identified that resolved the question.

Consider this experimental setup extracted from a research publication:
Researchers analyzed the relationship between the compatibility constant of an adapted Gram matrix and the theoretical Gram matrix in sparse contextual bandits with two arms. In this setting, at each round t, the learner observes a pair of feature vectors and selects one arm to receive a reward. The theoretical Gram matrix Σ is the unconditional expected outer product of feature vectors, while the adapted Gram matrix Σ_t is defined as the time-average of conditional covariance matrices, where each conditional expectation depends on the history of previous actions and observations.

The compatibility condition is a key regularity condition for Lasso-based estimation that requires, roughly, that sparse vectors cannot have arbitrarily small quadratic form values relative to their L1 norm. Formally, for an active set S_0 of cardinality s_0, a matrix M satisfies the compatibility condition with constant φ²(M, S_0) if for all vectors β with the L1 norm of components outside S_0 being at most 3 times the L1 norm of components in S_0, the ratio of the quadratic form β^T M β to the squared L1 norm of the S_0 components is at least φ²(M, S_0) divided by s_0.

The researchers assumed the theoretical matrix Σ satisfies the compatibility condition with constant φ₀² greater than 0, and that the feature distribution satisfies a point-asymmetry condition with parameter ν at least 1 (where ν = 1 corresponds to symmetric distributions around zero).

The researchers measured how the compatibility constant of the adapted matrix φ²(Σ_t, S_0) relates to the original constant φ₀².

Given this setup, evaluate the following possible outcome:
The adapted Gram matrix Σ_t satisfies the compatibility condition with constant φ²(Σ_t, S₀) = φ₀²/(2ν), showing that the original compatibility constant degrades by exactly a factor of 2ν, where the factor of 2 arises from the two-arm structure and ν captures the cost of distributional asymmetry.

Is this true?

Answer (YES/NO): NO